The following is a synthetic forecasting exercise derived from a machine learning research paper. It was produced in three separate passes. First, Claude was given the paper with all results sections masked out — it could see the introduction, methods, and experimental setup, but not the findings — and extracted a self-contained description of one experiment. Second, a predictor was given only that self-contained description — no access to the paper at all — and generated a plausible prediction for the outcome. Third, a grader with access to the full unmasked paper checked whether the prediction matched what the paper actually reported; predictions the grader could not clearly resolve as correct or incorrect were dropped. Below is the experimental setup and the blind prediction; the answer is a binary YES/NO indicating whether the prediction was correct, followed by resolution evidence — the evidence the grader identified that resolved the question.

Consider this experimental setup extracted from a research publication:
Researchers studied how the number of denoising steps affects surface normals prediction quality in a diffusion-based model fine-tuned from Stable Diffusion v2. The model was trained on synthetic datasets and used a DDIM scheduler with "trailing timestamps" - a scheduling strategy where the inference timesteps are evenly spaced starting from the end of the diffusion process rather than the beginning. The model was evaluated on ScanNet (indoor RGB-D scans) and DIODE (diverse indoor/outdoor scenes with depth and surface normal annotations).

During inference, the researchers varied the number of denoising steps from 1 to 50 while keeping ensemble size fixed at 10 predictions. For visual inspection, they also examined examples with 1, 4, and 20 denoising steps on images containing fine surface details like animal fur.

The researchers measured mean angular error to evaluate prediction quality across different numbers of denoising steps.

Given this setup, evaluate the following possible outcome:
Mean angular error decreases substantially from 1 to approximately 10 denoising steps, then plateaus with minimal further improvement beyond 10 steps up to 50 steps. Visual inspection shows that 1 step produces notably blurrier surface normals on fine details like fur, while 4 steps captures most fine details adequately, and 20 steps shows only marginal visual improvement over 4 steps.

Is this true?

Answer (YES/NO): NO